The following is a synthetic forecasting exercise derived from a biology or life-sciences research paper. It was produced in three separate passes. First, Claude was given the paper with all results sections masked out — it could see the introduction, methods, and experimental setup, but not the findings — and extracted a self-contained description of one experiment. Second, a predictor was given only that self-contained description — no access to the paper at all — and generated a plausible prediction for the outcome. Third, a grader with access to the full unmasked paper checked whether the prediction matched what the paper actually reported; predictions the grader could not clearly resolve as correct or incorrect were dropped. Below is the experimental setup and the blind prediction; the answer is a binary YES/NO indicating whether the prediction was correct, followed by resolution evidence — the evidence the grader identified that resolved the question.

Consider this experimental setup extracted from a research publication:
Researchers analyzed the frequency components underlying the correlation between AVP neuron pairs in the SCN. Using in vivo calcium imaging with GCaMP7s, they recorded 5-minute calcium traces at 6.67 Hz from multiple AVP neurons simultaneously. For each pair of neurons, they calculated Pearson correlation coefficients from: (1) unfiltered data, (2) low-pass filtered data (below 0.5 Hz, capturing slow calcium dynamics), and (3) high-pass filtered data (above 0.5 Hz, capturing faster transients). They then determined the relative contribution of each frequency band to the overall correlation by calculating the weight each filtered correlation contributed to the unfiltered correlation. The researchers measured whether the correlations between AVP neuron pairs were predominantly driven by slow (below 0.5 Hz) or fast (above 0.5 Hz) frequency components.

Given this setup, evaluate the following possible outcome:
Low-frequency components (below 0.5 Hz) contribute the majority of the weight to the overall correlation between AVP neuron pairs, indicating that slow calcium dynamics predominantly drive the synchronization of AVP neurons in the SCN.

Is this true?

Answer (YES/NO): YES